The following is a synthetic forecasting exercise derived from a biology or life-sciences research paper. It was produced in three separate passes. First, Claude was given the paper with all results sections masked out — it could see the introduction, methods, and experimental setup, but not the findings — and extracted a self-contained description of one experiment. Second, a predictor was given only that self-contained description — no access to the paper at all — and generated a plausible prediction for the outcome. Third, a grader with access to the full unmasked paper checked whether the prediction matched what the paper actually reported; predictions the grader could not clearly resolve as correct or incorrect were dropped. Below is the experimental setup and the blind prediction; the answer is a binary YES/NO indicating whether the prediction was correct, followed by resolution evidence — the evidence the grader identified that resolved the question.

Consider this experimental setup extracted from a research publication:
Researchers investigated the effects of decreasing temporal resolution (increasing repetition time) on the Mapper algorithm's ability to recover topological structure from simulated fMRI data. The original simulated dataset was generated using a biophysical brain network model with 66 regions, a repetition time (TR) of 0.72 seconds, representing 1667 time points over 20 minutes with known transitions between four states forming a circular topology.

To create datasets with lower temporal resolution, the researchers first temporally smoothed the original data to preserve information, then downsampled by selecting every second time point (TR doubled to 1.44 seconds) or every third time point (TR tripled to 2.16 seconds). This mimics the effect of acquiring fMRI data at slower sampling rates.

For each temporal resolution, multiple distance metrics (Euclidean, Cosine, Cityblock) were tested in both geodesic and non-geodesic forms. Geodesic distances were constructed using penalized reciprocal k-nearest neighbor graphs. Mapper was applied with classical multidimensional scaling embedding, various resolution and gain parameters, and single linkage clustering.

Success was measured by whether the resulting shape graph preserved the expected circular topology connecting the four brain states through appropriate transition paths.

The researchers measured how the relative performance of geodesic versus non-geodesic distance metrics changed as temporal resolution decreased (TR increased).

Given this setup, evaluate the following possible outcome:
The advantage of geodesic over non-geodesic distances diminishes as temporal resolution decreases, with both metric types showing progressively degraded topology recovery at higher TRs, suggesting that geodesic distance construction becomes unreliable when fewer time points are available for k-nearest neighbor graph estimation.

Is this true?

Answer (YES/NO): NO